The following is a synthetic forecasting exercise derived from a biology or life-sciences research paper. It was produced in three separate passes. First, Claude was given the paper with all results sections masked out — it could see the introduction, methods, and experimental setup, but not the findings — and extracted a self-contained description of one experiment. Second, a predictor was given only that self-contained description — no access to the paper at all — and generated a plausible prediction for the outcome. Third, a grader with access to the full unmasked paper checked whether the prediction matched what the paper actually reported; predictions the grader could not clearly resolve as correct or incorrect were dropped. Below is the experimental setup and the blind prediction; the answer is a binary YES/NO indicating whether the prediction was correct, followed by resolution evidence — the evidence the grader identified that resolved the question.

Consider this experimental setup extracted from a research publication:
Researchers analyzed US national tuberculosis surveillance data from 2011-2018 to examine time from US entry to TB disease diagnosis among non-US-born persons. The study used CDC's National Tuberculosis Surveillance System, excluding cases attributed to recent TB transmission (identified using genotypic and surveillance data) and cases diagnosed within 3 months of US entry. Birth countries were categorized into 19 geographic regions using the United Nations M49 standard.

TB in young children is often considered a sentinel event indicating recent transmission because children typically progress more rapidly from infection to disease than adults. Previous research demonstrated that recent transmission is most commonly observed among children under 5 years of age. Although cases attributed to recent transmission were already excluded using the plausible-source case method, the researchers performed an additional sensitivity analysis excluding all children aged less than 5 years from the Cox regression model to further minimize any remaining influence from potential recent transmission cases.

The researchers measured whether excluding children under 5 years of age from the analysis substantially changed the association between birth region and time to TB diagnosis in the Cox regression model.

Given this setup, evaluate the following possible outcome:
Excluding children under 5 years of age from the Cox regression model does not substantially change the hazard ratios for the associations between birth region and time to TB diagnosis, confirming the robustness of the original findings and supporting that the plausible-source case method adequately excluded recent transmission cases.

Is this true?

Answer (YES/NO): YES